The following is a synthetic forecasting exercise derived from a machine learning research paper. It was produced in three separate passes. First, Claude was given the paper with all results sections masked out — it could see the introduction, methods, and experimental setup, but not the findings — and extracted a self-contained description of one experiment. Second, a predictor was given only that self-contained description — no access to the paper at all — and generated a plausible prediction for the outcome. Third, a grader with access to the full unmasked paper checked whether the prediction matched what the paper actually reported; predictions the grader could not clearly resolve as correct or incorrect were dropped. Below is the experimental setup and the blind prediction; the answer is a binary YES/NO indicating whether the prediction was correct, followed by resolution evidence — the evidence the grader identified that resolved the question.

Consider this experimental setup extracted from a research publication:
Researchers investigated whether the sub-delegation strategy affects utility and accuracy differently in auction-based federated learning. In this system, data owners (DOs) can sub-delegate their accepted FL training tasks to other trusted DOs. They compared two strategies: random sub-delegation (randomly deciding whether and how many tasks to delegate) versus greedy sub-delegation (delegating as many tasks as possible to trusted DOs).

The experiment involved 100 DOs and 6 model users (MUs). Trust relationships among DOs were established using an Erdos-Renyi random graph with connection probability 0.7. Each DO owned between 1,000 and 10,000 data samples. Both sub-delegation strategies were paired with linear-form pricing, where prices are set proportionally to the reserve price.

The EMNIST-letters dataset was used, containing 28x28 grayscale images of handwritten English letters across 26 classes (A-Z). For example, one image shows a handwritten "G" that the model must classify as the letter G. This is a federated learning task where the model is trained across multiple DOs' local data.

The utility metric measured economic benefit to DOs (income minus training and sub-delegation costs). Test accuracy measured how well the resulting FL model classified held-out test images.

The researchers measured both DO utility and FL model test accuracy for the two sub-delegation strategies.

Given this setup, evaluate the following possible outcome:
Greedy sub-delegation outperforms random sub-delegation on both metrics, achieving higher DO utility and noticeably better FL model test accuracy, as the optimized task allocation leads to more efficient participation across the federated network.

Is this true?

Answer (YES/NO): NO